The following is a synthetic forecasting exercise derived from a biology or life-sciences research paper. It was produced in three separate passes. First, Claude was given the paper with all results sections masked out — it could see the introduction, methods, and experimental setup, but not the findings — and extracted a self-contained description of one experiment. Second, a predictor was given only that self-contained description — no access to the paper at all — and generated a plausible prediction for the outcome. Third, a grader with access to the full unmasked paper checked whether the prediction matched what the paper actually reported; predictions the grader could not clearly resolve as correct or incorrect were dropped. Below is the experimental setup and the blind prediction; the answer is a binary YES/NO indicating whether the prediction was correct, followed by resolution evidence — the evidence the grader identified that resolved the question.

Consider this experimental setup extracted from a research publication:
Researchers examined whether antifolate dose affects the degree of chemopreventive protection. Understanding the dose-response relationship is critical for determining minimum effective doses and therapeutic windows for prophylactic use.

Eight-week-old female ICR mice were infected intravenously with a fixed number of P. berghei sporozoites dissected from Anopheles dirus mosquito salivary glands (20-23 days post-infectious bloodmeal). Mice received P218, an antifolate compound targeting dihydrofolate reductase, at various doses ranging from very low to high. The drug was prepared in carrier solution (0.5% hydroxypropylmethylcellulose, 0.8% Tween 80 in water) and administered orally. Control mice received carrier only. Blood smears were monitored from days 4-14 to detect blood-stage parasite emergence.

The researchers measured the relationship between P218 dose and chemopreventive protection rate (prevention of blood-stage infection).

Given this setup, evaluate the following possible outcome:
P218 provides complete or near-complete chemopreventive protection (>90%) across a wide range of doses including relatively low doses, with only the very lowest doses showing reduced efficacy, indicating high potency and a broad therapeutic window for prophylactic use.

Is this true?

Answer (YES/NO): NO